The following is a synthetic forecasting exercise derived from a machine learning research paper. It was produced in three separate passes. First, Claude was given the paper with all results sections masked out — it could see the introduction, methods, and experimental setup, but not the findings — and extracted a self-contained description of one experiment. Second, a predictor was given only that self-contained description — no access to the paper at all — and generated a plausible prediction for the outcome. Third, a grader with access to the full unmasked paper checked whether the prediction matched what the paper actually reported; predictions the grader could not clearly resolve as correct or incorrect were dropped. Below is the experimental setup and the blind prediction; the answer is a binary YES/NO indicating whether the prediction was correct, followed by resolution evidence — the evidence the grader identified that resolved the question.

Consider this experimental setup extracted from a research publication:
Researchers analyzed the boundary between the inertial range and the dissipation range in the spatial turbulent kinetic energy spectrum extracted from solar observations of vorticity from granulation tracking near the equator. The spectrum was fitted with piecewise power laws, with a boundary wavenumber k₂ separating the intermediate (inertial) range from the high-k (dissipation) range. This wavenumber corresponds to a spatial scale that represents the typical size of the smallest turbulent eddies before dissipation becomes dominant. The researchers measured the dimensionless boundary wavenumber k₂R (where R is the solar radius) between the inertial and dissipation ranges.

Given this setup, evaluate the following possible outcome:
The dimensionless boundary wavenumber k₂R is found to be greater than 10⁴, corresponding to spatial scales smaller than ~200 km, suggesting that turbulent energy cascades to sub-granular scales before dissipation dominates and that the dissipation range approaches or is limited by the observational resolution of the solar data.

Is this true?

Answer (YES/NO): NO